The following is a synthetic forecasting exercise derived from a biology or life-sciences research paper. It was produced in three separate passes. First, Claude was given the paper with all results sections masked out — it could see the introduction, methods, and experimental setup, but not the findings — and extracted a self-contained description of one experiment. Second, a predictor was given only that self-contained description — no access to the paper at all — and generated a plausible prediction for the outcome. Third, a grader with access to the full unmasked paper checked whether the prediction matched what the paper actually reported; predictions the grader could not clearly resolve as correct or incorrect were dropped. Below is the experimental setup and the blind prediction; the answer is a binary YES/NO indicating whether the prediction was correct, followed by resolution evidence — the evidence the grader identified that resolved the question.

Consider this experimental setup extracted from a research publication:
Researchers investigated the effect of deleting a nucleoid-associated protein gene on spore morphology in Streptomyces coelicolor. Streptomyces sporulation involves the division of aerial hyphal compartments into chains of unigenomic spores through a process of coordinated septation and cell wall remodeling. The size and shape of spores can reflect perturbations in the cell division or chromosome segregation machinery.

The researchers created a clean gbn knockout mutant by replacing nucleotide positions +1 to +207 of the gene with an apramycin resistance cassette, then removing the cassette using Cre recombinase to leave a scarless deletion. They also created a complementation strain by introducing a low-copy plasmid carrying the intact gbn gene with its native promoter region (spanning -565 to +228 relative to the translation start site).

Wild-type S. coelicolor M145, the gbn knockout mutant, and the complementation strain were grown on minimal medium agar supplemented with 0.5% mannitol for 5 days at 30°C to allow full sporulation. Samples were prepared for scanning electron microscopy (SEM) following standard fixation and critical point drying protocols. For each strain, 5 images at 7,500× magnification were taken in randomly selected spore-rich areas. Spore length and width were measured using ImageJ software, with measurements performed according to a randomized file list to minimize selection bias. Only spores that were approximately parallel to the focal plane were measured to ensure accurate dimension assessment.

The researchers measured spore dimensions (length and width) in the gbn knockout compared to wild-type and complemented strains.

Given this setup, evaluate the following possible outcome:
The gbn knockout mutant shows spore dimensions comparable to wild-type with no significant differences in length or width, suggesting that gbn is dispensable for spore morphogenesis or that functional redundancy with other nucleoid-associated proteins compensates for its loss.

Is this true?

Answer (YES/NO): NO